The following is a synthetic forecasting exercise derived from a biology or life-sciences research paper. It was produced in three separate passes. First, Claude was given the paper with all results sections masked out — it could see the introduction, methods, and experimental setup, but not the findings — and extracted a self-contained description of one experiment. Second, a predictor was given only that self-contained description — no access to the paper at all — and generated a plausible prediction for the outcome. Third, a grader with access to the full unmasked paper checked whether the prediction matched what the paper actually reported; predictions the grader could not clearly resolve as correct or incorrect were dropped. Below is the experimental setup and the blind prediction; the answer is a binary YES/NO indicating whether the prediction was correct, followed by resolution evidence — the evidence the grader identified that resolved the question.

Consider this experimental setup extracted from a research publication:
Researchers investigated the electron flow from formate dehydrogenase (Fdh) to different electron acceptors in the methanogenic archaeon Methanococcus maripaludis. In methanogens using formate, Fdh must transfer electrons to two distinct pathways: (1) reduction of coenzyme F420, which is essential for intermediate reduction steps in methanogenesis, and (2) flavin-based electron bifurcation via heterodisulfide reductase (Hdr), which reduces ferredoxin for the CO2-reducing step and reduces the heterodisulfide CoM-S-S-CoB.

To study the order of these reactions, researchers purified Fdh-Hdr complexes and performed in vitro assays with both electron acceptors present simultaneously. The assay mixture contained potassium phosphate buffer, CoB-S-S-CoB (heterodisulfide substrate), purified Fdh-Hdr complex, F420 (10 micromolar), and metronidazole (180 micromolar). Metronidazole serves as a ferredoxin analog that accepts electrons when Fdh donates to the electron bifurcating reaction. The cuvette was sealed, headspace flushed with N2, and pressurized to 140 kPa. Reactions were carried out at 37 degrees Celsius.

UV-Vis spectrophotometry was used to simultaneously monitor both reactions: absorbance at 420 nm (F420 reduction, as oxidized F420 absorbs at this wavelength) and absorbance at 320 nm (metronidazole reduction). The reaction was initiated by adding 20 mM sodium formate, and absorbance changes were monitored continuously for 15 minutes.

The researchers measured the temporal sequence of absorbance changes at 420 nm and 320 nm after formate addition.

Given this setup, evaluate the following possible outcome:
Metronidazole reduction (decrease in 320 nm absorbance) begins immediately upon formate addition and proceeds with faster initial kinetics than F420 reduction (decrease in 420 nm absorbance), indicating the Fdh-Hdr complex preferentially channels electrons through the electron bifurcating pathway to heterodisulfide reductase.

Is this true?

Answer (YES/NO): NO